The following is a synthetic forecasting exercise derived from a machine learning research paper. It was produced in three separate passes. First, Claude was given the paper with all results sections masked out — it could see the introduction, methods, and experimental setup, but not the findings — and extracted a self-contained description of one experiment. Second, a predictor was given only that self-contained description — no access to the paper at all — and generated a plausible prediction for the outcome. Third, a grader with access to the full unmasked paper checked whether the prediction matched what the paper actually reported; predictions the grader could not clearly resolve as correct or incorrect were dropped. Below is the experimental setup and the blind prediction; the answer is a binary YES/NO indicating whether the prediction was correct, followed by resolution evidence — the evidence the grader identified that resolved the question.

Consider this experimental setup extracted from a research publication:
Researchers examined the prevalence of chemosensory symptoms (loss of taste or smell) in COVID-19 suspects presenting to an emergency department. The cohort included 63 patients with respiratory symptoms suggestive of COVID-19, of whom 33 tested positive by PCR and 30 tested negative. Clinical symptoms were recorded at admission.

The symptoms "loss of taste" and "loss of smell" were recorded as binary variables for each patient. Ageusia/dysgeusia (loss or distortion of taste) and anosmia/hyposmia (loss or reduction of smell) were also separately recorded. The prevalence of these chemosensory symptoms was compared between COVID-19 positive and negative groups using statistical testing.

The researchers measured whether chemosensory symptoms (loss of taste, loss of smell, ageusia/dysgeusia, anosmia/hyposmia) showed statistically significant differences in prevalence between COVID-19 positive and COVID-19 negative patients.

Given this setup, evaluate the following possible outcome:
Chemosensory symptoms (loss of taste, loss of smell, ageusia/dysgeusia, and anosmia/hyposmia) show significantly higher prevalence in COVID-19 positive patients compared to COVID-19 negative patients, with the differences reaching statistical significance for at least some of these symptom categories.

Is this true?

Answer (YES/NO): NO